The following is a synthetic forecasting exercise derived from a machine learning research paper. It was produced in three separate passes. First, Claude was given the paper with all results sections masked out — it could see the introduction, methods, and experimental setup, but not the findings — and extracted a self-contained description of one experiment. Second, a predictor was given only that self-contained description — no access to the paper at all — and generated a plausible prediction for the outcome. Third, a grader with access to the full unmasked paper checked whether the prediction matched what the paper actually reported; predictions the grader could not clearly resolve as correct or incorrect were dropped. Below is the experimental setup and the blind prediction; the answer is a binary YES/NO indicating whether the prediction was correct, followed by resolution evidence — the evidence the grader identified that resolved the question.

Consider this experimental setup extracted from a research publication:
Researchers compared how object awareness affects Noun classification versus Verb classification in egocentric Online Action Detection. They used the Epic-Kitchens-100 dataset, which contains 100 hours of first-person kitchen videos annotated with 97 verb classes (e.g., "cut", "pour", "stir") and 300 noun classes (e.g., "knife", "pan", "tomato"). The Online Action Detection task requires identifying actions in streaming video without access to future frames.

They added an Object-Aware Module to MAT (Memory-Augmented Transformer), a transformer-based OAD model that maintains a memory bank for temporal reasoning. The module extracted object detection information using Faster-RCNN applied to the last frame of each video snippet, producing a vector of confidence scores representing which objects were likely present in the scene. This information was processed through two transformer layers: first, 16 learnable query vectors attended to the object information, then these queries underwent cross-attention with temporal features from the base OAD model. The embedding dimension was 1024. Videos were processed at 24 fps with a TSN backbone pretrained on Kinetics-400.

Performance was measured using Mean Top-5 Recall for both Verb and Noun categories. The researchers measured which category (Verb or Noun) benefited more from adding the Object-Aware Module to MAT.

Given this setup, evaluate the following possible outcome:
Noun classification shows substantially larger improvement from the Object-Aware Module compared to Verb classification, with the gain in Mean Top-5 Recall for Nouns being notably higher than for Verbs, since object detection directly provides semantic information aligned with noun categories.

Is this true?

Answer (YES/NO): NO